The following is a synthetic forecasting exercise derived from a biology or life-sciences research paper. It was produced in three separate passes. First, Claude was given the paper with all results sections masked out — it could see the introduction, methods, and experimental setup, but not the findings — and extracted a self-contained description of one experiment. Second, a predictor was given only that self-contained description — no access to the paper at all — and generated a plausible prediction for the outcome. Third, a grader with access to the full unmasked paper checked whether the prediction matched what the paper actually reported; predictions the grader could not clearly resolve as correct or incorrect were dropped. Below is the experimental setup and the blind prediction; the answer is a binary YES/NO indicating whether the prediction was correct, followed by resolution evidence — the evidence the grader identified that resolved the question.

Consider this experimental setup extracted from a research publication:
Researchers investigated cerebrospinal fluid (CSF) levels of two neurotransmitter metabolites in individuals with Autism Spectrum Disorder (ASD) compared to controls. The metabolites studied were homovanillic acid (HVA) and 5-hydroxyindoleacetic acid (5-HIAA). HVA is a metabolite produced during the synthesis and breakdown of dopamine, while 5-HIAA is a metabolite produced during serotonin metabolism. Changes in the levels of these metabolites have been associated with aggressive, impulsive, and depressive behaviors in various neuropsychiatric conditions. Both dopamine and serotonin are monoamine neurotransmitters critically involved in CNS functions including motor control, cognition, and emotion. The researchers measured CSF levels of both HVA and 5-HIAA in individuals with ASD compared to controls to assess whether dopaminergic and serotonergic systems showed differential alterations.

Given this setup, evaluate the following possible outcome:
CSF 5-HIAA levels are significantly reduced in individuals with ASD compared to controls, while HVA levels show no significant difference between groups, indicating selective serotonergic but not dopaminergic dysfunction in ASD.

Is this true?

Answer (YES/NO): NO